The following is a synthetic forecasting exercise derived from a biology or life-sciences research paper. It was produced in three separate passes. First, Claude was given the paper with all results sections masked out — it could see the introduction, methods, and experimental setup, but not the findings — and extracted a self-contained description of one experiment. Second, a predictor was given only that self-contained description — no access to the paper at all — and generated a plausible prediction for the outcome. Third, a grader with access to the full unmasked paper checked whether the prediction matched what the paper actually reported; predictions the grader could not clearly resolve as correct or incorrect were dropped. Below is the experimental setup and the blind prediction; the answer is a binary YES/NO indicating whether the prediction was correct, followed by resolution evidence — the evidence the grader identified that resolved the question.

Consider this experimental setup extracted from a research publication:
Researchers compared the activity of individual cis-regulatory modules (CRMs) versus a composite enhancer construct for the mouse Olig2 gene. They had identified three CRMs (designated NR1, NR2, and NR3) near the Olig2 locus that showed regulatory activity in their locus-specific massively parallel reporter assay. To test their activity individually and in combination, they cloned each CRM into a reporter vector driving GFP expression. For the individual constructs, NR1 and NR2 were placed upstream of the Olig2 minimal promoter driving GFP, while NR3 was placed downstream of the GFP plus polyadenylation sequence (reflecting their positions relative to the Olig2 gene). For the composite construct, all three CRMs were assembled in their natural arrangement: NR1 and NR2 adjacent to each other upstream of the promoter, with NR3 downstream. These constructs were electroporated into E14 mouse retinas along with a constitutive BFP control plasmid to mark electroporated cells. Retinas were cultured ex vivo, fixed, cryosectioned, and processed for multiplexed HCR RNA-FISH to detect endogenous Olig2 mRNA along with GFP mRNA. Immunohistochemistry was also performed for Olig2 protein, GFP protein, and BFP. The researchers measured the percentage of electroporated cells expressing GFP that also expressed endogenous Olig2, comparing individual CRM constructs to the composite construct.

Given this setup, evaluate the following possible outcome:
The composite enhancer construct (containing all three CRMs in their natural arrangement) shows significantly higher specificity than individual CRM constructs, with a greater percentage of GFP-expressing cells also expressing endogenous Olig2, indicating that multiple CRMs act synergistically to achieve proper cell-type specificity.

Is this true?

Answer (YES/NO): NO